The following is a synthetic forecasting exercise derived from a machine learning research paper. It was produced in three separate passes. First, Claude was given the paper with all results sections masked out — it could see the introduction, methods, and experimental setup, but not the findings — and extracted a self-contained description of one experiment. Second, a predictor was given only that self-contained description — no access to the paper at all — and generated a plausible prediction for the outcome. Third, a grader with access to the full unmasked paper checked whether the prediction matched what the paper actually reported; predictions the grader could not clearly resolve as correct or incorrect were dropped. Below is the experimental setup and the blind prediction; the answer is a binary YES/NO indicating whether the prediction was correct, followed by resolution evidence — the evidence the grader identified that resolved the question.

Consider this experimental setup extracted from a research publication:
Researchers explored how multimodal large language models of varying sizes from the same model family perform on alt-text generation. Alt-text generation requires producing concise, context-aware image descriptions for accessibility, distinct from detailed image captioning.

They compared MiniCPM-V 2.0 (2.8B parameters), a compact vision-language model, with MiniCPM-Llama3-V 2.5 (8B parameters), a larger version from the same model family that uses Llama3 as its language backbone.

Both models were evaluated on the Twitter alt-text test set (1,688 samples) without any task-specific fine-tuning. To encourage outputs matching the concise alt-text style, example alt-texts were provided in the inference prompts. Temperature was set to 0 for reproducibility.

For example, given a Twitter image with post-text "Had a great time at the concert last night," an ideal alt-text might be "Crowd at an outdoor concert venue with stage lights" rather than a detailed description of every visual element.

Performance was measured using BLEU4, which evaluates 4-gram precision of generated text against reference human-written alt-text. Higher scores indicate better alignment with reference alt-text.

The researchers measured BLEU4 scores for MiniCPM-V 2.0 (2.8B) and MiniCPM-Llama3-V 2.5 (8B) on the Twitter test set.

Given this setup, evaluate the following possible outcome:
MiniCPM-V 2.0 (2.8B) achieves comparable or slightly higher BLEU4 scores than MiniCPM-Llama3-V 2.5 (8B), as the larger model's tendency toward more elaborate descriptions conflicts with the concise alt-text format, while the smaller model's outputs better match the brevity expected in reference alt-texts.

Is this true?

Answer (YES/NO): NO